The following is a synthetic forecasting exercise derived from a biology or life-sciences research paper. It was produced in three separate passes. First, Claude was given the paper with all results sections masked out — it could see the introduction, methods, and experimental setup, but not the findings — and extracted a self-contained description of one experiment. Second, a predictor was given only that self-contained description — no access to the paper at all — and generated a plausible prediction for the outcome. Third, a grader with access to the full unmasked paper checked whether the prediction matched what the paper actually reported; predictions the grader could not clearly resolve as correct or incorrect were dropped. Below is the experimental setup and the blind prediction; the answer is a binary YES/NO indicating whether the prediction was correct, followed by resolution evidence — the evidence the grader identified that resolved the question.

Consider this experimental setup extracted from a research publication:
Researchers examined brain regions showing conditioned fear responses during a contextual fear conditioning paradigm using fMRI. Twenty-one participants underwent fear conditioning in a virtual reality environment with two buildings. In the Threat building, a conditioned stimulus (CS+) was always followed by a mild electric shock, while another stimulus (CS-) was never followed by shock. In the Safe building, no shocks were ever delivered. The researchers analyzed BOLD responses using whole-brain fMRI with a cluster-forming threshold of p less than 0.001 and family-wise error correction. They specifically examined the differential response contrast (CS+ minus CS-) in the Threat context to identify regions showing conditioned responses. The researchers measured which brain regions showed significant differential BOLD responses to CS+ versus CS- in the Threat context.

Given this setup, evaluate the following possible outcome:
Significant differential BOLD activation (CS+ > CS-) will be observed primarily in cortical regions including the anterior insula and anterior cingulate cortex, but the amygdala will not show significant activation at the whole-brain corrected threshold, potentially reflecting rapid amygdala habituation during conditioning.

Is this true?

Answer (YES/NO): YES